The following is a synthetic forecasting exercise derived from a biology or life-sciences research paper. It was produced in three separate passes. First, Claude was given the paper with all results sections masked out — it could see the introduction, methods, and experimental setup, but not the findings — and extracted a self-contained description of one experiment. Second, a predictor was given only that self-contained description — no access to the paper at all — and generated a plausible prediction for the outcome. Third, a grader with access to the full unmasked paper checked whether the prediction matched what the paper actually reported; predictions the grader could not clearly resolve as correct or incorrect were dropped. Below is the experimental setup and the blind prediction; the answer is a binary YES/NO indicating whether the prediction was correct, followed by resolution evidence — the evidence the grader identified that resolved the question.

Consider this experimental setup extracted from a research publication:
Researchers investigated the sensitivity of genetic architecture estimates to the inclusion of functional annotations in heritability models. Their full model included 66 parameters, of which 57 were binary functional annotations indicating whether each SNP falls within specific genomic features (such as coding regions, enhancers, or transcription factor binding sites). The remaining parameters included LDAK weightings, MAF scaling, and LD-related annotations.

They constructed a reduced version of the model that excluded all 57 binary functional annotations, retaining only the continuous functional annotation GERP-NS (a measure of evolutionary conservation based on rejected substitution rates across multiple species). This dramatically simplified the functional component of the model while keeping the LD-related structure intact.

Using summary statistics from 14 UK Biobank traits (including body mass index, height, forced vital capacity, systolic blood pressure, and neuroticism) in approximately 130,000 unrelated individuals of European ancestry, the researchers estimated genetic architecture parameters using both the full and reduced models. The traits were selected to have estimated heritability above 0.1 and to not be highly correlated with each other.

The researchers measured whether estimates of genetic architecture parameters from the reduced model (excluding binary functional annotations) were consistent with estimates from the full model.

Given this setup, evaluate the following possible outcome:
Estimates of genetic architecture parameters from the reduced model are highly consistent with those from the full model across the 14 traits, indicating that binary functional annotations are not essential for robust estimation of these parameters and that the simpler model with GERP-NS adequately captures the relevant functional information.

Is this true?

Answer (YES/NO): YES